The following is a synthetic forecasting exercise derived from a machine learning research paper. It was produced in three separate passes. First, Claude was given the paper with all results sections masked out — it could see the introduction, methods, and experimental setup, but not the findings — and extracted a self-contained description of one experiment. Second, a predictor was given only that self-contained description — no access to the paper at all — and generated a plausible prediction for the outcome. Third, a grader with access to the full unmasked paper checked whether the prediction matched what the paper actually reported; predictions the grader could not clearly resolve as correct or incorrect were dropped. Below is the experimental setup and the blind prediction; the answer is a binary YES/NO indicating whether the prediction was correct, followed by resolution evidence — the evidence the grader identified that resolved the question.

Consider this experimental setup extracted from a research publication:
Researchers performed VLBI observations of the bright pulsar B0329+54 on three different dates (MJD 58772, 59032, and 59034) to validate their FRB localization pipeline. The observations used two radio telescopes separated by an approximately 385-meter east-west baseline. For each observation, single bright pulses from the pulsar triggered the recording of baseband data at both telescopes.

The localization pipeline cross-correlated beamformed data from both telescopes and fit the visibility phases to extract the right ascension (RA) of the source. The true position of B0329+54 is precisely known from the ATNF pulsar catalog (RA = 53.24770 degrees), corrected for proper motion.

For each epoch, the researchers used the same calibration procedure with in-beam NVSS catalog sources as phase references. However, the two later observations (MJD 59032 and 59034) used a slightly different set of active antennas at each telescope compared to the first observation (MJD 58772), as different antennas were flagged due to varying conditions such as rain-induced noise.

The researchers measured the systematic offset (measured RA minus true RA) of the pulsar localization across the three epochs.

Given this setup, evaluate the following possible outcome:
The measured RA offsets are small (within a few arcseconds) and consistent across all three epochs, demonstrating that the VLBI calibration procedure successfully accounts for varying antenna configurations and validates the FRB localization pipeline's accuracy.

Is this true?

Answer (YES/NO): NO